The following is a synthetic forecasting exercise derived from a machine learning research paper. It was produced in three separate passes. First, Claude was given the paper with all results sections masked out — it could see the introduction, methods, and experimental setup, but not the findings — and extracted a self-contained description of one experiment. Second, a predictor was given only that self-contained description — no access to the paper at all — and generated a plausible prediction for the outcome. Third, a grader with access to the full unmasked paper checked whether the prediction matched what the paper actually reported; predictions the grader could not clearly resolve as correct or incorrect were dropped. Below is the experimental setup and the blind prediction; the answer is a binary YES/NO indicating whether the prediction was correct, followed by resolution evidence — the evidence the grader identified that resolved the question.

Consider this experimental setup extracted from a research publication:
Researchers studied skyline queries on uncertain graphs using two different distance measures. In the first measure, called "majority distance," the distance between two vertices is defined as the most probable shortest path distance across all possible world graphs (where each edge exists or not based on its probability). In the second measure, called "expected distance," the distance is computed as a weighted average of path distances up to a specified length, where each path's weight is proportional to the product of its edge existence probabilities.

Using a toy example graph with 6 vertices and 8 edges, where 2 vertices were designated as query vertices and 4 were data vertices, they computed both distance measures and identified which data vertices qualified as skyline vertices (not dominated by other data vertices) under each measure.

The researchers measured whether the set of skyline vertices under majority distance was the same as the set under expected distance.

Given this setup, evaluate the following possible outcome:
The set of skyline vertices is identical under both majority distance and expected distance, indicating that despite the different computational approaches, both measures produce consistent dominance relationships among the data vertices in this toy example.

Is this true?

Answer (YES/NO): NO